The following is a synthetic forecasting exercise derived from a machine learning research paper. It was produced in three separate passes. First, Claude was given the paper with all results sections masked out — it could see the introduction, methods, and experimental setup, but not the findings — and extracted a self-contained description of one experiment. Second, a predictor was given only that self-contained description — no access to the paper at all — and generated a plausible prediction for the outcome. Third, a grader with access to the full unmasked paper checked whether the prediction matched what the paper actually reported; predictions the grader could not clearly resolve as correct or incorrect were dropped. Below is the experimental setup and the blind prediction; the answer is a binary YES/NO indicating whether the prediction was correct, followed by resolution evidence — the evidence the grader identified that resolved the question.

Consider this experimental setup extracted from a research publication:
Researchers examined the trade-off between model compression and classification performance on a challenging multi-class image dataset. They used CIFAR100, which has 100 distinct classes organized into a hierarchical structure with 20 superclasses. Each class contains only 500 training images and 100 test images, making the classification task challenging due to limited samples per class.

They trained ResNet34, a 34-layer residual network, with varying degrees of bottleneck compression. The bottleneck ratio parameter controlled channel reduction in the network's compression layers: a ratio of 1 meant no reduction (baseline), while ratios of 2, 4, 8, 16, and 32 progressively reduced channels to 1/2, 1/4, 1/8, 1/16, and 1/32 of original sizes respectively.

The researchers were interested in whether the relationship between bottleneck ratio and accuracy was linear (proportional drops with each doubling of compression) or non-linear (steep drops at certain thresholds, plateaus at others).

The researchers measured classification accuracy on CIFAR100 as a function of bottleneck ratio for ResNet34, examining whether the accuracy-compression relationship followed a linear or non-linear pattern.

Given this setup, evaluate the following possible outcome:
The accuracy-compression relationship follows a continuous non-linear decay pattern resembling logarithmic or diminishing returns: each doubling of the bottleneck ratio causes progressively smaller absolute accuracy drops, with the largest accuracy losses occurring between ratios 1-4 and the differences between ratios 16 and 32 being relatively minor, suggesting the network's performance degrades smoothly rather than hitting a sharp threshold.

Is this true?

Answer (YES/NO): NO